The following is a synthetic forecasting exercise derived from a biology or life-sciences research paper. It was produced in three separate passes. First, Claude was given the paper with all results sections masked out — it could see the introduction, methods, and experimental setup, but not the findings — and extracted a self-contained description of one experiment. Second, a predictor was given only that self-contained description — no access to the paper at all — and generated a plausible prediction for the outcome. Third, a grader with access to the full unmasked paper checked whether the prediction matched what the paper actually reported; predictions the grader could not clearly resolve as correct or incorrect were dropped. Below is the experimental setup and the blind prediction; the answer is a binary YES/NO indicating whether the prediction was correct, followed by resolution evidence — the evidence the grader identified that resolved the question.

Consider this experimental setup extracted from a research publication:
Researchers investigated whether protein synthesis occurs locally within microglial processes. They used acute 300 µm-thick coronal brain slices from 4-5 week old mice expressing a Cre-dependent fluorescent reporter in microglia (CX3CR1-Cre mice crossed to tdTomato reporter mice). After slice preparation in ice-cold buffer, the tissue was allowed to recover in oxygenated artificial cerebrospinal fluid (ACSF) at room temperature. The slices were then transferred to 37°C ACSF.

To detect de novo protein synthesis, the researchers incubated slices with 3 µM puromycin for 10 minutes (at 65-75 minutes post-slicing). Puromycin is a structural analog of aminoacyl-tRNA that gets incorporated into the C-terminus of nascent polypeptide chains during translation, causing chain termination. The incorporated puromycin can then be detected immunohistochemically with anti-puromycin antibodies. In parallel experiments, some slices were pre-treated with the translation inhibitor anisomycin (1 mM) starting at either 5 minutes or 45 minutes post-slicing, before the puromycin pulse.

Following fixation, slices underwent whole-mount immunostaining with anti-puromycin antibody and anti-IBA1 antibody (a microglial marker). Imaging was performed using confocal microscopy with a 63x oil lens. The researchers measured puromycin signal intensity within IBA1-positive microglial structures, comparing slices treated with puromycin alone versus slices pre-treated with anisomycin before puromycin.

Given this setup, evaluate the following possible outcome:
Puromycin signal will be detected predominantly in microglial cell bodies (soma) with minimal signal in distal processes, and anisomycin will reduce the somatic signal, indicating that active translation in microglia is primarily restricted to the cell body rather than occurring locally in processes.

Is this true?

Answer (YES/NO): NO